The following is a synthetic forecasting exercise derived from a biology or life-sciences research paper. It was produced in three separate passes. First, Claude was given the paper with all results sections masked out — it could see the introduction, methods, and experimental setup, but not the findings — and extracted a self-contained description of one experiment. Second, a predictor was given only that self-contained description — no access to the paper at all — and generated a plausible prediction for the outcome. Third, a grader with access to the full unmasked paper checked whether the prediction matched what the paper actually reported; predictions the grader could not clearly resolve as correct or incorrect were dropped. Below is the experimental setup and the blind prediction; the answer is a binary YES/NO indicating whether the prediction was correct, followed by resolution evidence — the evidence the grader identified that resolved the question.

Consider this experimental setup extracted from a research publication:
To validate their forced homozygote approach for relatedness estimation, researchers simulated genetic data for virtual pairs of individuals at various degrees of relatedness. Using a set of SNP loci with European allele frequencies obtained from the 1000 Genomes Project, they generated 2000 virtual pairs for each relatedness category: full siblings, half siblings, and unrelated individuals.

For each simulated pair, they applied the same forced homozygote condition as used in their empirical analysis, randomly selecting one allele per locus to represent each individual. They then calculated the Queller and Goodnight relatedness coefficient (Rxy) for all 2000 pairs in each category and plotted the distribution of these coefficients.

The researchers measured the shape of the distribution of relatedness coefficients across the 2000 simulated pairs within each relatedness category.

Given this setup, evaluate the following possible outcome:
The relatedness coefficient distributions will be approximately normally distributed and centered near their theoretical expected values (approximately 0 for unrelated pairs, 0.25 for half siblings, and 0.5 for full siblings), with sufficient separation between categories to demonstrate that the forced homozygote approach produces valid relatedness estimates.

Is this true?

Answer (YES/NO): NO